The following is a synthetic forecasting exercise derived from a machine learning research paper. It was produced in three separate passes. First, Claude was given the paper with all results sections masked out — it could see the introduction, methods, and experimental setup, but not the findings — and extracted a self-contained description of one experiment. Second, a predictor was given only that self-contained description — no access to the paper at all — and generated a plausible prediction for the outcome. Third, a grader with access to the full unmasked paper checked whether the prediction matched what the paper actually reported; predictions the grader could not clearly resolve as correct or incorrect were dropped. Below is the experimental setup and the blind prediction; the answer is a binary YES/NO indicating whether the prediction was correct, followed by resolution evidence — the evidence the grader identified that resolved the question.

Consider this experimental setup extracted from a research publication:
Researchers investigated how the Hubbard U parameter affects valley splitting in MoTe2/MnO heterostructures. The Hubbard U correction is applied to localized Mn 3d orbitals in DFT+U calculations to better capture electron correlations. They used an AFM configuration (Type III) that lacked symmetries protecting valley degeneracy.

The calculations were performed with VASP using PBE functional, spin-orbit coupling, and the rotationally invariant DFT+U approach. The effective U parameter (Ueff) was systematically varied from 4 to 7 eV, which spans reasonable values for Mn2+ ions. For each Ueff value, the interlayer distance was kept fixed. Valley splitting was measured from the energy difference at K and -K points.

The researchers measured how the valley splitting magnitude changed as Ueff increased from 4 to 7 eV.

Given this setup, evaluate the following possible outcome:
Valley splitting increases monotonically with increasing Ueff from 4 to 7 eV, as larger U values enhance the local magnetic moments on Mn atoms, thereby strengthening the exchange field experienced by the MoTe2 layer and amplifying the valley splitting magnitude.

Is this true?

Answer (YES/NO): NO